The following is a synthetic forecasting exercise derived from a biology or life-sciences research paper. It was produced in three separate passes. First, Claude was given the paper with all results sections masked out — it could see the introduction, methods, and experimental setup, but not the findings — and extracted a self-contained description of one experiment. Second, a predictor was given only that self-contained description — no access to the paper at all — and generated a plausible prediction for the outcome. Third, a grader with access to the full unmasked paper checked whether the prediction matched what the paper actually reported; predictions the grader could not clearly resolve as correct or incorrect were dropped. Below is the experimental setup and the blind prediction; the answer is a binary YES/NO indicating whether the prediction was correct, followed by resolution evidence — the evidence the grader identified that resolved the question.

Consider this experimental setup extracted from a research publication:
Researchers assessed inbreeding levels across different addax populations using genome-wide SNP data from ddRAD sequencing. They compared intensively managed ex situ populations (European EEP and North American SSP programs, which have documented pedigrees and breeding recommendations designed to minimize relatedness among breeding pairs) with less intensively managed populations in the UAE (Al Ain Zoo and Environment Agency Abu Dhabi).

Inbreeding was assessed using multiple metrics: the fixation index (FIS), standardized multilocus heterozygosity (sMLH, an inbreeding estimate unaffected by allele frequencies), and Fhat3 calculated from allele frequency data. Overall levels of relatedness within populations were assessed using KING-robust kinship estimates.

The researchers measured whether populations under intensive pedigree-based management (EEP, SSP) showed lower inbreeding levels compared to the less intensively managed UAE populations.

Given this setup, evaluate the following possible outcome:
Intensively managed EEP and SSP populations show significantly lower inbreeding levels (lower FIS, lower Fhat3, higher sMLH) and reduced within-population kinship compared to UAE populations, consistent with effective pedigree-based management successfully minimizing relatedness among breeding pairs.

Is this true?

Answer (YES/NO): NO